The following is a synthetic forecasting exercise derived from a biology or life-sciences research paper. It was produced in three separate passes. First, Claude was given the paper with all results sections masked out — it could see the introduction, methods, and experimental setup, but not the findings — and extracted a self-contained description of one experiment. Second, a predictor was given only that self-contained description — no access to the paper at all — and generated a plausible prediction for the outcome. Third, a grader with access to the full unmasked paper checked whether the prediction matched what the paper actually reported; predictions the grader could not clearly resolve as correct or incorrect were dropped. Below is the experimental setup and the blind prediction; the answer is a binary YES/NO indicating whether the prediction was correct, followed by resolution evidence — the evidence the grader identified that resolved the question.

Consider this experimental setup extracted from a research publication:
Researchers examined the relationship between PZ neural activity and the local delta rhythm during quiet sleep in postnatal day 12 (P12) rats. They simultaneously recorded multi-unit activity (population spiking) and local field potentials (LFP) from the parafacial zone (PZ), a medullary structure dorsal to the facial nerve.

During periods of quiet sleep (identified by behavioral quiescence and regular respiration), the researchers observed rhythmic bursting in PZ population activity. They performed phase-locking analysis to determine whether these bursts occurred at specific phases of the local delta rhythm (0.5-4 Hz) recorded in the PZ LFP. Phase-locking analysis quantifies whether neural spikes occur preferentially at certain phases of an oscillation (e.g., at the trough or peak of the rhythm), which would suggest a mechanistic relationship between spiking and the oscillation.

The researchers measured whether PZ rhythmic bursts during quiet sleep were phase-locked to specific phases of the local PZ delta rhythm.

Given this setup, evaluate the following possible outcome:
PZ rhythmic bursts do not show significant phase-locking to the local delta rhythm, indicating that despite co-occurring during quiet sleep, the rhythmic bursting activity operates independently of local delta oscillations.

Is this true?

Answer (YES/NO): NO